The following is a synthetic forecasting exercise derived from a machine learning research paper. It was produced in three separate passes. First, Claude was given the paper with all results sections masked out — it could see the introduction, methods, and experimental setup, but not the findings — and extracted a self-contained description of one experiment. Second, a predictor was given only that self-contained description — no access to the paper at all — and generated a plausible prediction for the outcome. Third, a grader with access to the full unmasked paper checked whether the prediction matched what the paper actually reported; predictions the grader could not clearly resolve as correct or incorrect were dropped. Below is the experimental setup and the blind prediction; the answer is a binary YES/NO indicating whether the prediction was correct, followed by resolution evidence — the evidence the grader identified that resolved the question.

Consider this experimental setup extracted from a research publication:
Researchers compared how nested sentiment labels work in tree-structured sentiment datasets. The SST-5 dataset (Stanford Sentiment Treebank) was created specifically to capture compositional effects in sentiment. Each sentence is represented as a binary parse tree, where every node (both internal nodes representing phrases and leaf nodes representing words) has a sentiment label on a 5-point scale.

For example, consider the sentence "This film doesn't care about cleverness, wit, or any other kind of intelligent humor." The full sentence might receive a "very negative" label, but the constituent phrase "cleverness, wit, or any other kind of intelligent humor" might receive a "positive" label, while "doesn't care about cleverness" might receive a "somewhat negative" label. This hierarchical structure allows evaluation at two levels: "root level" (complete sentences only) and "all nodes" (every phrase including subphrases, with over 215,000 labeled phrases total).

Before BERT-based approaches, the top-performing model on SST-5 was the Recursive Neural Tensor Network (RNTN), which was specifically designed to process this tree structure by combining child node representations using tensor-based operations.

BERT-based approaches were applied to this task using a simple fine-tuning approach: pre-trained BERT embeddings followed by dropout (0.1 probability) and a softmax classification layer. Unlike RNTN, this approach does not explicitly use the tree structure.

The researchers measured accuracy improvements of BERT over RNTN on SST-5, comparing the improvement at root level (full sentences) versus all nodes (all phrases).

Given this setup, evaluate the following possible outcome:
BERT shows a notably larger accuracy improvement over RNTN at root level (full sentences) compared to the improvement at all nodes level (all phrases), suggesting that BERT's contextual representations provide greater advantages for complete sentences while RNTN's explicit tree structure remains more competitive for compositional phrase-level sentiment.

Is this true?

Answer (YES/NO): YES